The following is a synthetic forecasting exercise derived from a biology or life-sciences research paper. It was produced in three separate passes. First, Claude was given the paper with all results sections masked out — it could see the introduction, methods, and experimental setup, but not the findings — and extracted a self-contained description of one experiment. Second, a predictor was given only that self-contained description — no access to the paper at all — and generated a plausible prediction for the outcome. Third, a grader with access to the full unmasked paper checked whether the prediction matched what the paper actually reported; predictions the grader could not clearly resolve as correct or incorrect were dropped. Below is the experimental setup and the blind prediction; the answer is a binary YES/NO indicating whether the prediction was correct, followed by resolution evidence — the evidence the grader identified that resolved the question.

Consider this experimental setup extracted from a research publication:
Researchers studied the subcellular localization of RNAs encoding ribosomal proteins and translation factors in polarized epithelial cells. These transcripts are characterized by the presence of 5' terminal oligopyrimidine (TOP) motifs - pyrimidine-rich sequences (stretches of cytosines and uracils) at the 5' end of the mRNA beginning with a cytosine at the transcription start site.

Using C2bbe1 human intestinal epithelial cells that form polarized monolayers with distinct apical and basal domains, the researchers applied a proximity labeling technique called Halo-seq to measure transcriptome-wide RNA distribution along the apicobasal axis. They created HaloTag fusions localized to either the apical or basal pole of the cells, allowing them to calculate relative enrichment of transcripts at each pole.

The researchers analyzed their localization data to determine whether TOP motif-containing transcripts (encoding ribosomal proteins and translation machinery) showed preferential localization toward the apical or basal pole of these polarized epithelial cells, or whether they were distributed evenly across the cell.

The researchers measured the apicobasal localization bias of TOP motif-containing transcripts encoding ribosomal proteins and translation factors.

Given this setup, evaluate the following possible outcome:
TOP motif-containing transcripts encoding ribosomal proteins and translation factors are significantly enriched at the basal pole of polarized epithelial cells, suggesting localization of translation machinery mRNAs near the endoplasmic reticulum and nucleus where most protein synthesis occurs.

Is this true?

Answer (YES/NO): NO